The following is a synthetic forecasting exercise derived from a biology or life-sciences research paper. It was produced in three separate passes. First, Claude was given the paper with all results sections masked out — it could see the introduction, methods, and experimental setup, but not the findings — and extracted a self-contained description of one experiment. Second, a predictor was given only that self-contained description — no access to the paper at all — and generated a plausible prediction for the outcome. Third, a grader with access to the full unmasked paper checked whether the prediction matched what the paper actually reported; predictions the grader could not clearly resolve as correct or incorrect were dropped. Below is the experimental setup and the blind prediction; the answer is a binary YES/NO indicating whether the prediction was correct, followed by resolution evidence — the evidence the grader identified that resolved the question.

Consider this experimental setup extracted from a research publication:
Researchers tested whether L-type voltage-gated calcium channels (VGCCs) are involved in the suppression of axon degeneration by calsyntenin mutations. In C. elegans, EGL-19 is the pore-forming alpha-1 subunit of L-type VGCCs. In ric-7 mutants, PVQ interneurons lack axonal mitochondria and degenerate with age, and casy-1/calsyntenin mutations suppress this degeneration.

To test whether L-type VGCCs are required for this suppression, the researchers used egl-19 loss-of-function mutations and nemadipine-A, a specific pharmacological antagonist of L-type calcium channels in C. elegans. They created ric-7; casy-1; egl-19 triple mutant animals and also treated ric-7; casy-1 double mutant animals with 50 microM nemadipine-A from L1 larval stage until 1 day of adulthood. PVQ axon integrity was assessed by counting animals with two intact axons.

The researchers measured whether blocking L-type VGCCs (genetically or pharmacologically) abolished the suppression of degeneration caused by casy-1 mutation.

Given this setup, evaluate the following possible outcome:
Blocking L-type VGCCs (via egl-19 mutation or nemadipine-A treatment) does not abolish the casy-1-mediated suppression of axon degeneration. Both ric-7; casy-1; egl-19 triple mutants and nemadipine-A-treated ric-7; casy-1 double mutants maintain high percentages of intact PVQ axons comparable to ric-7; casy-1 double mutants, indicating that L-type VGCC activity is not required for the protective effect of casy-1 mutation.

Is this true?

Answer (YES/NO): NO